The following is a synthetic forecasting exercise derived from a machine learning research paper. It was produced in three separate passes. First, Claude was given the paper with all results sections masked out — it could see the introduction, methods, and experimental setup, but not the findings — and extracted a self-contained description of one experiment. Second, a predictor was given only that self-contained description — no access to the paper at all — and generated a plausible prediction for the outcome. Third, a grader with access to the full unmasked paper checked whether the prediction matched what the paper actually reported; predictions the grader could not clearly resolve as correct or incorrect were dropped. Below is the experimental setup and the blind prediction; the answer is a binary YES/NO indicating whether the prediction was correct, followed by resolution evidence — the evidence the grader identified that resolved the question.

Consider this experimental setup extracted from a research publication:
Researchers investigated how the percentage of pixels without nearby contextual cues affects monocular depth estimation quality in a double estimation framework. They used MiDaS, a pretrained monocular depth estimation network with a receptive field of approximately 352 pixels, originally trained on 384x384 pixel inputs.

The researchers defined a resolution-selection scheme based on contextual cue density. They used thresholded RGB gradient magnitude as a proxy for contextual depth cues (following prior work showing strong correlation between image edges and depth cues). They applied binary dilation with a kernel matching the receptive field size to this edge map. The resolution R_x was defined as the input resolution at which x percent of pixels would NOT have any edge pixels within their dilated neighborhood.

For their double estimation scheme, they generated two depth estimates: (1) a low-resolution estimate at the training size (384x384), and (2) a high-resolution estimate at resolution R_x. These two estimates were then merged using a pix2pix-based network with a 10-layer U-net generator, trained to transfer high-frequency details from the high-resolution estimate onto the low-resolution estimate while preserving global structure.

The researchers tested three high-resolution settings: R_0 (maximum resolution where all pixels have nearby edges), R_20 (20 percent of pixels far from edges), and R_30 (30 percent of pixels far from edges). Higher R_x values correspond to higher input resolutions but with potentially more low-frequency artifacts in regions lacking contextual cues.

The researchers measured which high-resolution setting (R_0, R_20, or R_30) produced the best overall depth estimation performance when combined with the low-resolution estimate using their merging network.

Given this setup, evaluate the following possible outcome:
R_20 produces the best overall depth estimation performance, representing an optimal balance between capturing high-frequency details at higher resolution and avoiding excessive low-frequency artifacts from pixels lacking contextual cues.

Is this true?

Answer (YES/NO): YES